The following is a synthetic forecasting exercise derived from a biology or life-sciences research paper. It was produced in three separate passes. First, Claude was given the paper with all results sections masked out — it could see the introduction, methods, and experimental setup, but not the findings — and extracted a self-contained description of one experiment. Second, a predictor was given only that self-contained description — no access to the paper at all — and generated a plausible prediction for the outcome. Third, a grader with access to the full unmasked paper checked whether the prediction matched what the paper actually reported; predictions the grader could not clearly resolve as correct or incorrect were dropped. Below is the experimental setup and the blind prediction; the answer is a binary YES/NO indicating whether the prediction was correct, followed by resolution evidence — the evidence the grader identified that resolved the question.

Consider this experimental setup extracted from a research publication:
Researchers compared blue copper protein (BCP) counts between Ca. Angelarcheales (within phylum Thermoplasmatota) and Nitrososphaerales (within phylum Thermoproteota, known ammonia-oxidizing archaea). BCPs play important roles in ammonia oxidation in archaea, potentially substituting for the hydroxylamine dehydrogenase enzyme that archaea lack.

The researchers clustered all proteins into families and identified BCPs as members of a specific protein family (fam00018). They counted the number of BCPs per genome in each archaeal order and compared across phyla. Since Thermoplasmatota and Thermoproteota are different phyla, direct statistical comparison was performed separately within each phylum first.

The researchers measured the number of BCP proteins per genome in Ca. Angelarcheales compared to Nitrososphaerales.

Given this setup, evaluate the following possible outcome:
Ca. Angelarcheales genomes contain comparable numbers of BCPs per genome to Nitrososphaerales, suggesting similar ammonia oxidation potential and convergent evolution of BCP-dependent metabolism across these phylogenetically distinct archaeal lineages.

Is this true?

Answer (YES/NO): YES